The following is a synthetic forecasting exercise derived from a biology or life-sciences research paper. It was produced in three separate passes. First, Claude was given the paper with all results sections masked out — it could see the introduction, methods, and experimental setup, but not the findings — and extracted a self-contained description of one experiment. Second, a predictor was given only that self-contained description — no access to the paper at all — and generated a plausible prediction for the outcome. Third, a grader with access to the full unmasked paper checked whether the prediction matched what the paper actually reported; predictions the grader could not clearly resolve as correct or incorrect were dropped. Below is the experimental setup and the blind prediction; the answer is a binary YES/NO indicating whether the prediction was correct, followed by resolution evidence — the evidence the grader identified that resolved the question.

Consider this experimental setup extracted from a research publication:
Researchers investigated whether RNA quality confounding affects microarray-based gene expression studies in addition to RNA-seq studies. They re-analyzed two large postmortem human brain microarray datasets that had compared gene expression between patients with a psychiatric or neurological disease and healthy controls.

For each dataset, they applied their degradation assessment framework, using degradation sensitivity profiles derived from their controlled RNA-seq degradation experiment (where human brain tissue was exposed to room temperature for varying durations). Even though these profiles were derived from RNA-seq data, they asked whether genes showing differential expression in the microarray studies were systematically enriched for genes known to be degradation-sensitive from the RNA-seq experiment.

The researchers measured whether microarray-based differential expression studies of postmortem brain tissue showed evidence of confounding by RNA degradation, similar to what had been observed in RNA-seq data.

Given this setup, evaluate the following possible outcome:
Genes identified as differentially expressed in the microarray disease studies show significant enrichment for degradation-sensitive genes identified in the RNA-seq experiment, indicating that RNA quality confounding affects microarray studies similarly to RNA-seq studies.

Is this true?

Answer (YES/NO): YES